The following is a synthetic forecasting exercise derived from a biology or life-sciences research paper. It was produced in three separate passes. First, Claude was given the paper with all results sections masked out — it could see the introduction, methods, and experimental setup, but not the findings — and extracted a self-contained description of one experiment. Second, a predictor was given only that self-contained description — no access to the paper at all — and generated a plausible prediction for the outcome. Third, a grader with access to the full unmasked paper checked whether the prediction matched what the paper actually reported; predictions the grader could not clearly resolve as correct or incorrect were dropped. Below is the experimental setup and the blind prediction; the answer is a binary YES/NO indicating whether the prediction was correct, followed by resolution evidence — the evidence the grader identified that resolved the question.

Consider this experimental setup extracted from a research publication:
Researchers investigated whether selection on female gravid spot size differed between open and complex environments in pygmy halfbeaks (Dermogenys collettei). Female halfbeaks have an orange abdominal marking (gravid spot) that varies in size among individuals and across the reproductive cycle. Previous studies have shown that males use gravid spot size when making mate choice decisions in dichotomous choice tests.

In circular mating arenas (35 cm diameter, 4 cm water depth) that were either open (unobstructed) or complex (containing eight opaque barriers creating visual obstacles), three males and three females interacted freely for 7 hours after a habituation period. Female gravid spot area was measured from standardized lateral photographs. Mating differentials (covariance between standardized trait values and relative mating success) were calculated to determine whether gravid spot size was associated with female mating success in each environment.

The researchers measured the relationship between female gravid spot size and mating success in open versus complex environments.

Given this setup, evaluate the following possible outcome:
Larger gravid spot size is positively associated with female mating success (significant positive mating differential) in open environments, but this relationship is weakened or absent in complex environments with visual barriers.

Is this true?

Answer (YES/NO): YES